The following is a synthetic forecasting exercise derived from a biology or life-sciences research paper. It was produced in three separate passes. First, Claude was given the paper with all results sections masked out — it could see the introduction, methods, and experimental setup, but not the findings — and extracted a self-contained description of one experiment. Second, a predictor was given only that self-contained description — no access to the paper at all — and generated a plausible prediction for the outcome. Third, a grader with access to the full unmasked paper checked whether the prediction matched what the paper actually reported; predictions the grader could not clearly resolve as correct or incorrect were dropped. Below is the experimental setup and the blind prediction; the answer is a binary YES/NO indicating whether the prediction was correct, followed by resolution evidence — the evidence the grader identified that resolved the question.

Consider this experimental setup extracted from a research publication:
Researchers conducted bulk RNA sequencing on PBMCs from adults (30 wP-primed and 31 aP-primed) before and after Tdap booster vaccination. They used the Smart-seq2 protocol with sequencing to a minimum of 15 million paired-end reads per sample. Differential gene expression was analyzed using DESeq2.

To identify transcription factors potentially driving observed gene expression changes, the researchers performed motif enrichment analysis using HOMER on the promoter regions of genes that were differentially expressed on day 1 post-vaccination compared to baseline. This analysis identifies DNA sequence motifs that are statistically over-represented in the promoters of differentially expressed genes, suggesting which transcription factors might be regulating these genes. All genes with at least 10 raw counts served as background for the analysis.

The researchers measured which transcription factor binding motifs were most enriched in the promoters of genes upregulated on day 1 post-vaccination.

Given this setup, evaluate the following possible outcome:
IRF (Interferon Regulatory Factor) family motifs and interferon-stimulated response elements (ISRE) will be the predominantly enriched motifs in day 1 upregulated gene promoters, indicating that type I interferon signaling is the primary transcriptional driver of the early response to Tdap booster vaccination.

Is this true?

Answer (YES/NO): YES